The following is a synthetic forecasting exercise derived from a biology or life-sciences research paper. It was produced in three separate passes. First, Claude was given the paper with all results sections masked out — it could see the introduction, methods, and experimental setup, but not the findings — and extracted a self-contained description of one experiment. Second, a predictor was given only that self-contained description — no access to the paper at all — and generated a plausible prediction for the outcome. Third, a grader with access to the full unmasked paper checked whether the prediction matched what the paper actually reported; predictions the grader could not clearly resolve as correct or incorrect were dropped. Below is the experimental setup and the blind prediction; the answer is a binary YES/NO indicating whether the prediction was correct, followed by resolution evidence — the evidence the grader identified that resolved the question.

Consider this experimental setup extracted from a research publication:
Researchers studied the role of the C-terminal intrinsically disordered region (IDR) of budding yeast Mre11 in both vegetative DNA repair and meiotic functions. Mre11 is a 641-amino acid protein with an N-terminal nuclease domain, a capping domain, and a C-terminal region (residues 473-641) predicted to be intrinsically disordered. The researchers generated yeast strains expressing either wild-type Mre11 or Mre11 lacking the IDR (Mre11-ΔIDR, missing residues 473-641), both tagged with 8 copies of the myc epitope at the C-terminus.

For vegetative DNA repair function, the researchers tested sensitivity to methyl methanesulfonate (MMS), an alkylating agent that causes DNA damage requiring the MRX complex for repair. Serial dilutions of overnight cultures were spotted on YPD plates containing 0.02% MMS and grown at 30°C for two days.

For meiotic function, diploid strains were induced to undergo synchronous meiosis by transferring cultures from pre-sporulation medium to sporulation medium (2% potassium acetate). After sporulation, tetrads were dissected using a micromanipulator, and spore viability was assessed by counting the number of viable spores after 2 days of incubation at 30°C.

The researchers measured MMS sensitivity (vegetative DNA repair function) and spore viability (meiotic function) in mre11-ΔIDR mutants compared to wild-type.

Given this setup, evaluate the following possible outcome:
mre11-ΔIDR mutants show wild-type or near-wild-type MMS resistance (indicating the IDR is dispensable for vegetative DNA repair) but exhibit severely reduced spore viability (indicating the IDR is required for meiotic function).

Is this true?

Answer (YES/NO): YES